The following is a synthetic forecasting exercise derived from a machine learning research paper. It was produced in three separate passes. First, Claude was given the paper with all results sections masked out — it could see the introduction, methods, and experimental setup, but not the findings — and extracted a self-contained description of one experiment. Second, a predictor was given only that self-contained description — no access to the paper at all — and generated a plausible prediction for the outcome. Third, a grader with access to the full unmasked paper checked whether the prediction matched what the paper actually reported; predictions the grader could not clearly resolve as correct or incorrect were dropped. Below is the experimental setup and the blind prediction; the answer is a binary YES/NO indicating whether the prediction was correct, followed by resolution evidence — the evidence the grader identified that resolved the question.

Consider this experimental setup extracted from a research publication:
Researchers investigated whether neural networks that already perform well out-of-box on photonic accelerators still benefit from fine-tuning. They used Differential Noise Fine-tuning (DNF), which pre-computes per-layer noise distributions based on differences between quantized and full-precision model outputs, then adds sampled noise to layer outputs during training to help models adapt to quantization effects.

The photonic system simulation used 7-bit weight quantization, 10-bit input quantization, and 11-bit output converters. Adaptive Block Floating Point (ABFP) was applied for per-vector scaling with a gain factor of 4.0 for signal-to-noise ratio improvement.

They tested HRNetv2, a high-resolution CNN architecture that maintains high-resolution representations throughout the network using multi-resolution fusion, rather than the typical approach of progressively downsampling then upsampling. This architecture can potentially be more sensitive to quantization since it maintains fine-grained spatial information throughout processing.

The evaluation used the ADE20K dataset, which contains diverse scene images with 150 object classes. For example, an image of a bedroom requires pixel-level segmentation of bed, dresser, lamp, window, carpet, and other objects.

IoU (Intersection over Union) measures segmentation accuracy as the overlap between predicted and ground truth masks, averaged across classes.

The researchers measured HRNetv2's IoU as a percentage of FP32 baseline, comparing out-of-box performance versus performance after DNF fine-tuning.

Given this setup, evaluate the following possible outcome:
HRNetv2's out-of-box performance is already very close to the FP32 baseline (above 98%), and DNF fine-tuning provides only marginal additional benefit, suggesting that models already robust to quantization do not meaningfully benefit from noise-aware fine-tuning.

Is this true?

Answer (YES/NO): NO